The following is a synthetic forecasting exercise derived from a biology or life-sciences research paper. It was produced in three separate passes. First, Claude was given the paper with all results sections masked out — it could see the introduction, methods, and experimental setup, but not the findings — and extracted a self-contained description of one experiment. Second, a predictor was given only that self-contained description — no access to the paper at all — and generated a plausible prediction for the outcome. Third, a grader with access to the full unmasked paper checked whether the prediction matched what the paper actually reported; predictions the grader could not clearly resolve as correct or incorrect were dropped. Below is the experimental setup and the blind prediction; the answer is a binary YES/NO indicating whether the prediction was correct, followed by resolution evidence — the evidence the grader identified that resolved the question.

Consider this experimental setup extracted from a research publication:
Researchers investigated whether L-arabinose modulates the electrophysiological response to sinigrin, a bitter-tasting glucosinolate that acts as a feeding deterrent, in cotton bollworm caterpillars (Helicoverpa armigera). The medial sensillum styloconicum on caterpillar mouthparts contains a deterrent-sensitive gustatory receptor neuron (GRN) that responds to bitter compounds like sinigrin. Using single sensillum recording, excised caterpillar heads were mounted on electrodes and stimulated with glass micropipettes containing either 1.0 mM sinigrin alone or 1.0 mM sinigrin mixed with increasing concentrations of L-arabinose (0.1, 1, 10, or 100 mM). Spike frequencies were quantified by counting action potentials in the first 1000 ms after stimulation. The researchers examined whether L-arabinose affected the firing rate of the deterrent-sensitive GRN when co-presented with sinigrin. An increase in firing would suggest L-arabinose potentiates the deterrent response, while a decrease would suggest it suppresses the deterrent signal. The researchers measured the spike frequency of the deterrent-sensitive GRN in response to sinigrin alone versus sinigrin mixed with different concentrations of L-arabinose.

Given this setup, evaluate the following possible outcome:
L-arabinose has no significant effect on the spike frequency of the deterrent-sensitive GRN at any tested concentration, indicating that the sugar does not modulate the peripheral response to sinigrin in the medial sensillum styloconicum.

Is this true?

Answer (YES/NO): NO